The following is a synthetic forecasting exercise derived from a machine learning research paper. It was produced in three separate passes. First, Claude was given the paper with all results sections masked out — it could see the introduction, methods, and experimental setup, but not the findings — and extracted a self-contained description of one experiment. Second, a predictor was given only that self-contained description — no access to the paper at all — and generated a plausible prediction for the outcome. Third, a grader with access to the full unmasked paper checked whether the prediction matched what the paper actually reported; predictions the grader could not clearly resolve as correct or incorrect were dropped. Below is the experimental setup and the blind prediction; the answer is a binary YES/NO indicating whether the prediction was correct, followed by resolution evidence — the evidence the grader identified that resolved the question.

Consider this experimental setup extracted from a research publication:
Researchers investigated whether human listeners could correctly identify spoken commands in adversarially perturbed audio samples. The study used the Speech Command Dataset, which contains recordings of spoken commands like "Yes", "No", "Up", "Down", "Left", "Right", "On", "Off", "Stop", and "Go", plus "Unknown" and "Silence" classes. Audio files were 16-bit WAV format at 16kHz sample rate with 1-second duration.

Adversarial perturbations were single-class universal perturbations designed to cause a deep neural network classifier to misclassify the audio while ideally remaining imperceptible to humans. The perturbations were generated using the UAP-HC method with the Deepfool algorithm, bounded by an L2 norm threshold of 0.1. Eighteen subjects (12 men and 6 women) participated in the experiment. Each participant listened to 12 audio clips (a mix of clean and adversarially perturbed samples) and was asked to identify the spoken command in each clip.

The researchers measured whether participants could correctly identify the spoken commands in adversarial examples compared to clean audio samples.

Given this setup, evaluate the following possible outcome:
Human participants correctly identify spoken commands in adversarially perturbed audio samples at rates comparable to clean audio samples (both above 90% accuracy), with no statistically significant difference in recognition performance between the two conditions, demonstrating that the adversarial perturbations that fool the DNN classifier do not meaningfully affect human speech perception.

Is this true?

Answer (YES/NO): YES